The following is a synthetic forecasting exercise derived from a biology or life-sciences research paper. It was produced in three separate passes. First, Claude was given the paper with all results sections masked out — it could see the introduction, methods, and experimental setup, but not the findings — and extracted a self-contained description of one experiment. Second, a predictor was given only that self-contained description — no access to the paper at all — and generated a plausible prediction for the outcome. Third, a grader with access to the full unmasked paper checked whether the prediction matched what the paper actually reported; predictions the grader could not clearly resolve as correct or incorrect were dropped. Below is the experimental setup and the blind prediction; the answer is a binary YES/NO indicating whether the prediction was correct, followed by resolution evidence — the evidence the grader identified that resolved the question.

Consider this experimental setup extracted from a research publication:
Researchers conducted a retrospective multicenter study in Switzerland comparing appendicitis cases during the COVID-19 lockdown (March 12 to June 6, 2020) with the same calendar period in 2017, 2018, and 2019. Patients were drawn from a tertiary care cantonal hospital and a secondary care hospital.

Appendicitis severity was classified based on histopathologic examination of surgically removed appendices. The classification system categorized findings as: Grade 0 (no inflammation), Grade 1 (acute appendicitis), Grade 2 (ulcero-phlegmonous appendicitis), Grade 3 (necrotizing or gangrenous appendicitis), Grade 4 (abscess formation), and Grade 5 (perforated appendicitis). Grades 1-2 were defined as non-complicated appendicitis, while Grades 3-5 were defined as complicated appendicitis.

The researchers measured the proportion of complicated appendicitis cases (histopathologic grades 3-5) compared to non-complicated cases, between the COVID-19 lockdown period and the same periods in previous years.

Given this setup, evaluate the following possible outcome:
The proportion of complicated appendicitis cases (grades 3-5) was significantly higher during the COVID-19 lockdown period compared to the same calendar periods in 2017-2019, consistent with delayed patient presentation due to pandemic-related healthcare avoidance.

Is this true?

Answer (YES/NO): YES